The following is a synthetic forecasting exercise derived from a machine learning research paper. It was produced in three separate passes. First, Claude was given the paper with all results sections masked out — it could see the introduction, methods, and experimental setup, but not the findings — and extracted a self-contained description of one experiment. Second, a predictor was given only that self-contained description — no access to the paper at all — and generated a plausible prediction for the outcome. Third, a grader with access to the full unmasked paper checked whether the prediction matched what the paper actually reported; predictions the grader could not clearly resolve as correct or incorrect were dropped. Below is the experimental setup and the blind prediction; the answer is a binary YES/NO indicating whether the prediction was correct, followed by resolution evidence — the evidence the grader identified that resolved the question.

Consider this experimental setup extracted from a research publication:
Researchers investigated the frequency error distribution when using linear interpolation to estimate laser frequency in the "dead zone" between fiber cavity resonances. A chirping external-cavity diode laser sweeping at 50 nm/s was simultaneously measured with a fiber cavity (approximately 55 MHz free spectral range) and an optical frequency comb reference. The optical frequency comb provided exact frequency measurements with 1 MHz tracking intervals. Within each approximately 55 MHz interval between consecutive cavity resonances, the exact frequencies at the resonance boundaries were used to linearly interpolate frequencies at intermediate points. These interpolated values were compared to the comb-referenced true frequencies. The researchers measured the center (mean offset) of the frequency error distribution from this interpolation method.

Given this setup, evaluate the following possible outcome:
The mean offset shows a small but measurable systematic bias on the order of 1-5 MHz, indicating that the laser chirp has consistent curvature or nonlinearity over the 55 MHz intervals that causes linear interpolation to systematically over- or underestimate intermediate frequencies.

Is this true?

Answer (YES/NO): NO